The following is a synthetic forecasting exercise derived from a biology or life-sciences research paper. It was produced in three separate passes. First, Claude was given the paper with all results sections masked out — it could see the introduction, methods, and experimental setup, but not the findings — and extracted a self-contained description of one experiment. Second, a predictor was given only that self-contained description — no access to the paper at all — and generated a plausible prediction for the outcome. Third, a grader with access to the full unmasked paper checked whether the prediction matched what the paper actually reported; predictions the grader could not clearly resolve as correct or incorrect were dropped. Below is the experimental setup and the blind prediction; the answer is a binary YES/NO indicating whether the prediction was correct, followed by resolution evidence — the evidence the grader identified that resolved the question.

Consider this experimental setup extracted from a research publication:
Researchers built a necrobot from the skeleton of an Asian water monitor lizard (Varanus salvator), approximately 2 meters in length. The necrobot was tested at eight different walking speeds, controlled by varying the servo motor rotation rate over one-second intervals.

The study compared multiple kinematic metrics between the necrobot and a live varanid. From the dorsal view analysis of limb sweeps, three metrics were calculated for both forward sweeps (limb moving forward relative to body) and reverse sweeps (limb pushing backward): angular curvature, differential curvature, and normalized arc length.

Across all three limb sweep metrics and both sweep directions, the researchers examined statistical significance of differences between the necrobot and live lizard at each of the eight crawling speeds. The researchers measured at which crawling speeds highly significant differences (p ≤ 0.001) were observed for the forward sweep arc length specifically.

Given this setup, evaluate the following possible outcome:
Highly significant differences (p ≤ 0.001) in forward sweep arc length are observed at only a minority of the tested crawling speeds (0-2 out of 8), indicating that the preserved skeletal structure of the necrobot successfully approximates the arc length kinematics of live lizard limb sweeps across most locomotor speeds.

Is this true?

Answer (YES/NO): NO